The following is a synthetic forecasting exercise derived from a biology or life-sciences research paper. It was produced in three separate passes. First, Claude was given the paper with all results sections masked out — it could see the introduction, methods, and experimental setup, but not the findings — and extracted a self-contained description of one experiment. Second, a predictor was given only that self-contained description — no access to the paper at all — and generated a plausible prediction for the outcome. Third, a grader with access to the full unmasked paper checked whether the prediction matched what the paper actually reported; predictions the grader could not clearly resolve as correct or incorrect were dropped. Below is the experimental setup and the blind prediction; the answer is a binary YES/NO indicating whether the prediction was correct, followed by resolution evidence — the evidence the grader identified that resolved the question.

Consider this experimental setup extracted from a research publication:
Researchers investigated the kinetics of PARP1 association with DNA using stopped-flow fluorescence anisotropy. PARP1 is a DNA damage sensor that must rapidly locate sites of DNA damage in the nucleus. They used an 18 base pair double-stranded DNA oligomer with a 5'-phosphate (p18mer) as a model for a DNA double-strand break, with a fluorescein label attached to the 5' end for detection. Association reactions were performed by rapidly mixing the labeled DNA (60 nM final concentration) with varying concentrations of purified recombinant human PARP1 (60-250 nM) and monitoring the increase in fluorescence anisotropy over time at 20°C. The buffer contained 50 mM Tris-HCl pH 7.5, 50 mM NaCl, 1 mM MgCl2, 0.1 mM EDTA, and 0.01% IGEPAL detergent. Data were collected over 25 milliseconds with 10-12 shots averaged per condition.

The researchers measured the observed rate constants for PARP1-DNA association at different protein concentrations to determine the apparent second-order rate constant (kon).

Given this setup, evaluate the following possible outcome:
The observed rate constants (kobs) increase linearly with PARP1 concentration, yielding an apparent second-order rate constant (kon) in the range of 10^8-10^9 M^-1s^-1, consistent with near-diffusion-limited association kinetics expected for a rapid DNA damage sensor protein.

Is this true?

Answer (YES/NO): YES